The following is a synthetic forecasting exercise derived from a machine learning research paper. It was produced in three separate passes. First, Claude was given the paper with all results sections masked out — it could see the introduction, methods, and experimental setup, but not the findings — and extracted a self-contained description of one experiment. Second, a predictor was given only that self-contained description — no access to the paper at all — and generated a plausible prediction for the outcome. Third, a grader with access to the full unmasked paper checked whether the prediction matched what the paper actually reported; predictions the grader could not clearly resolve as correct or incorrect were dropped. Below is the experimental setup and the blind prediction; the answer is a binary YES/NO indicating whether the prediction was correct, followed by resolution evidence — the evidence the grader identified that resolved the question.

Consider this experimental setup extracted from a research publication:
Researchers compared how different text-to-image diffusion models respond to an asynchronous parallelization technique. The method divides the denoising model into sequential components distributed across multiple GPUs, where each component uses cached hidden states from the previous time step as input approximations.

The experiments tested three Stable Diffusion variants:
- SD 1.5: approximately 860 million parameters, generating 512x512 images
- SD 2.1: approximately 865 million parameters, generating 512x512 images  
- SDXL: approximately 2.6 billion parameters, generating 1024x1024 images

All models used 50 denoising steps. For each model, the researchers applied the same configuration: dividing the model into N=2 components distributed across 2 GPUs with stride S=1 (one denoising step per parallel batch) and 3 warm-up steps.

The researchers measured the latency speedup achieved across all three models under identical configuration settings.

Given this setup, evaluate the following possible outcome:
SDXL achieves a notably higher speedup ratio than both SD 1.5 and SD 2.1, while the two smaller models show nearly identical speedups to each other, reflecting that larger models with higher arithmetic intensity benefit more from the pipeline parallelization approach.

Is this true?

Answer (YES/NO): NO